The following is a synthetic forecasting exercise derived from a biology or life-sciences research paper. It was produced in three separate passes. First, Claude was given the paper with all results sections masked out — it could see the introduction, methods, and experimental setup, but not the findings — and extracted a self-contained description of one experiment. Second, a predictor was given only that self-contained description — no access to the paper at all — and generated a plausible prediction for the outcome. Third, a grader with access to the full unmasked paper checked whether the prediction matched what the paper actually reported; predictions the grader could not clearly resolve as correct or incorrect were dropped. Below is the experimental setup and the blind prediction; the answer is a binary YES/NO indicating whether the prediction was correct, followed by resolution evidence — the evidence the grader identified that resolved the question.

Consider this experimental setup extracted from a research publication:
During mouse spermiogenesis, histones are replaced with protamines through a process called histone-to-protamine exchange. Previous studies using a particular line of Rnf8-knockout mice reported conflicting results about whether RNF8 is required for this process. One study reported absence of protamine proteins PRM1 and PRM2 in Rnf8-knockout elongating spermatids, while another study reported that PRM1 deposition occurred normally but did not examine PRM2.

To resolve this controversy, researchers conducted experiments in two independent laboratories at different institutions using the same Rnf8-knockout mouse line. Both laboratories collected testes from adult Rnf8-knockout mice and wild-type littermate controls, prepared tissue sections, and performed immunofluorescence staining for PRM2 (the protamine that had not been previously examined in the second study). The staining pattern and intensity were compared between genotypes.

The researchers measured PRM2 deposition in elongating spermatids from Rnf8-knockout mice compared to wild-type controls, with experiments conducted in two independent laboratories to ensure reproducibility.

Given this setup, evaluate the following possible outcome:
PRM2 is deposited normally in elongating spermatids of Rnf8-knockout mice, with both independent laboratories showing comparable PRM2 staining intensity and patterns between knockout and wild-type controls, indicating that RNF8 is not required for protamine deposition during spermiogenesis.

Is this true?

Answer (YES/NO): YES